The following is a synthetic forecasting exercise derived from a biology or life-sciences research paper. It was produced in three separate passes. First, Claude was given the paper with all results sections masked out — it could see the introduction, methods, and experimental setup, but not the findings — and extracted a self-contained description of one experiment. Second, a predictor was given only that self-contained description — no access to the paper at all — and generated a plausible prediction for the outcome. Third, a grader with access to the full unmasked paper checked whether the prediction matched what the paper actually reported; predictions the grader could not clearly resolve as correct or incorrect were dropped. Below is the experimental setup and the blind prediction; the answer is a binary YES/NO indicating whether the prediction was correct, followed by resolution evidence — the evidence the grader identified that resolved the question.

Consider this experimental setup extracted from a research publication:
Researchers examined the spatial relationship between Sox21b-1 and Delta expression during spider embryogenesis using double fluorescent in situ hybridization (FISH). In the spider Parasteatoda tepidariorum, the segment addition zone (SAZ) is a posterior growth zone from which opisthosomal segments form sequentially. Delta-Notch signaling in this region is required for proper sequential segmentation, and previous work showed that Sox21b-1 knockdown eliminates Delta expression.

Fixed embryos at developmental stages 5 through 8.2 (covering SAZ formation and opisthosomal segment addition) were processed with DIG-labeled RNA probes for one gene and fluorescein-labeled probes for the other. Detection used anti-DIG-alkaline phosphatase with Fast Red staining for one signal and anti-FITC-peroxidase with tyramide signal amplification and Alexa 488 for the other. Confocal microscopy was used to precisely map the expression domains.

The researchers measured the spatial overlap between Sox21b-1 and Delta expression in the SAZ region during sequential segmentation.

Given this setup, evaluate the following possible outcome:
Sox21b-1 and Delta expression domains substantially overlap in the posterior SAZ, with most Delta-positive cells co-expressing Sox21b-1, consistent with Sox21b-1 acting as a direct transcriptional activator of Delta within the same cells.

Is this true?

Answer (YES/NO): NO